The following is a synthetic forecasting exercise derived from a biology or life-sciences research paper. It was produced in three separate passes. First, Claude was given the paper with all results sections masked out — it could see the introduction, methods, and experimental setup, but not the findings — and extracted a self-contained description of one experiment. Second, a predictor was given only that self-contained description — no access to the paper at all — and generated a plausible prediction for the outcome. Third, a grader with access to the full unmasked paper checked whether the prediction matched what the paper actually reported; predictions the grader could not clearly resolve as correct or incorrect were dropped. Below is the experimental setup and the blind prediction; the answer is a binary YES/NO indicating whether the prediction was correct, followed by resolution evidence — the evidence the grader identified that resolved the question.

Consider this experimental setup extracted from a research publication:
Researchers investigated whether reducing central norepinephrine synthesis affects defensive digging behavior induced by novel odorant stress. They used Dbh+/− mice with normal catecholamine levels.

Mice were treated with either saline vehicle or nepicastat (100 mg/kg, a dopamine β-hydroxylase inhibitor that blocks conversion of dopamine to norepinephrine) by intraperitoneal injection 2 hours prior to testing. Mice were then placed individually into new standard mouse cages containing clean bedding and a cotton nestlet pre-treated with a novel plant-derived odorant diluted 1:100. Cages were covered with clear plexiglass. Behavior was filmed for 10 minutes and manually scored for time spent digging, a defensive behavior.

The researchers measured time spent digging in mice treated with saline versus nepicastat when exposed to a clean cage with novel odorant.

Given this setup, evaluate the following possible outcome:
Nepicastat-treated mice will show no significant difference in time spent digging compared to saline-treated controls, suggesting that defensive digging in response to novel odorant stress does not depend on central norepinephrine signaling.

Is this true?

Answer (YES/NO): NO